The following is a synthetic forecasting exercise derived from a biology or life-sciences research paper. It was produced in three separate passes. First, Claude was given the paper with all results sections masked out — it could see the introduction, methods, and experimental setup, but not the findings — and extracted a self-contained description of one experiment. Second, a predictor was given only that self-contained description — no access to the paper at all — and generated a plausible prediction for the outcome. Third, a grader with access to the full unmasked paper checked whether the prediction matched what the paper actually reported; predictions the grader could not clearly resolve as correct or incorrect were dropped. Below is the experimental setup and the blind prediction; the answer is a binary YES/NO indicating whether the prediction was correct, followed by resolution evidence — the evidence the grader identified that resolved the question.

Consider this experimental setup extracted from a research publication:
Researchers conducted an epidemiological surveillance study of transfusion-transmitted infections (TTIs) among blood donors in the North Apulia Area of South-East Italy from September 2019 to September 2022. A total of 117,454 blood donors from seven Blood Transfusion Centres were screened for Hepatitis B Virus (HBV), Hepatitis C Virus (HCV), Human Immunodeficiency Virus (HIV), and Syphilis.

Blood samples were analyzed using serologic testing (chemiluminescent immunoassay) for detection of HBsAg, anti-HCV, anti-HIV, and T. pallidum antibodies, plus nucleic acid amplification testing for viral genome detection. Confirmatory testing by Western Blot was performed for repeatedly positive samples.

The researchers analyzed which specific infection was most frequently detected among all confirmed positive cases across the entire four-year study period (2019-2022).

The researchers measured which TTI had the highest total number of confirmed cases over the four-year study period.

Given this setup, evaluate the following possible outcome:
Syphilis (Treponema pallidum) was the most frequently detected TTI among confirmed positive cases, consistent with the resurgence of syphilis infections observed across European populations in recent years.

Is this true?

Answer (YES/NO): NO